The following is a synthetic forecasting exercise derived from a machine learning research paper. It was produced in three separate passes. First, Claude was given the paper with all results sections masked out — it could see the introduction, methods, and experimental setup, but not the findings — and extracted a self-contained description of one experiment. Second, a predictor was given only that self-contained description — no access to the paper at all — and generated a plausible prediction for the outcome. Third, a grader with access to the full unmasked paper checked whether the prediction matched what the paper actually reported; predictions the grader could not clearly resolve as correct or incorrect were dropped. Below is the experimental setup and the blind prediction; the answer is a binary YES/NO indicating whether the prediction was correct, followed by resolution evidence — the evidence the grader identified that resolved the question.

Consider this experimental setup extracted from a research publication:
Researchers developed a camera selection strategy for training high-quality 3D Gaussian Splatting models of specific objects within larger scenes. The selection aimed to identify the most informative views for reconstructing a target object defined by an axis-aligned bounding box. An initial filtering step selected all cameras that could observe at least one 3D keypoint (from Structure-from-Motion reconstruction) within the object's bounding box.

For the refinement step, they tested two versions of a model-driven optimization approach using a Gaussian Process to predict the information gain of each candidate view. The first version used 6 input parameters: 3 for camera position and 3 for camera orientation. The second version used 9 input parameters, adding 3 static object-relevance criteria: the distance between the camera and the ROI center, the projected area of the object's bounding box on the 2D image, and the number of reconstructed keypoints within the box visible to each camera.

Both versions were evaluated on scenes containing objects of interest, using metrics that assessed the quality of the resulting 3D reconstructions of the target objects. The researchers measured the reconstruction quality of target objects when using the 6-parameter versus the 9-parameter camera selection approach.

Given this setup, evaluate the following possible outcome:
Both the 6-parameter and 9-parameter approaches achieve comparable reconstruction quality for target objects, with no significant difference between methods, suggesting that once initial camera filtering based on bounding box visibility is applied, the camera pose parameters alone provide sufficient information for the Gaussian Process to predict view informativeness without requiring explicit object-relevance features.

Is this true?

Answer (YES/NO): NO